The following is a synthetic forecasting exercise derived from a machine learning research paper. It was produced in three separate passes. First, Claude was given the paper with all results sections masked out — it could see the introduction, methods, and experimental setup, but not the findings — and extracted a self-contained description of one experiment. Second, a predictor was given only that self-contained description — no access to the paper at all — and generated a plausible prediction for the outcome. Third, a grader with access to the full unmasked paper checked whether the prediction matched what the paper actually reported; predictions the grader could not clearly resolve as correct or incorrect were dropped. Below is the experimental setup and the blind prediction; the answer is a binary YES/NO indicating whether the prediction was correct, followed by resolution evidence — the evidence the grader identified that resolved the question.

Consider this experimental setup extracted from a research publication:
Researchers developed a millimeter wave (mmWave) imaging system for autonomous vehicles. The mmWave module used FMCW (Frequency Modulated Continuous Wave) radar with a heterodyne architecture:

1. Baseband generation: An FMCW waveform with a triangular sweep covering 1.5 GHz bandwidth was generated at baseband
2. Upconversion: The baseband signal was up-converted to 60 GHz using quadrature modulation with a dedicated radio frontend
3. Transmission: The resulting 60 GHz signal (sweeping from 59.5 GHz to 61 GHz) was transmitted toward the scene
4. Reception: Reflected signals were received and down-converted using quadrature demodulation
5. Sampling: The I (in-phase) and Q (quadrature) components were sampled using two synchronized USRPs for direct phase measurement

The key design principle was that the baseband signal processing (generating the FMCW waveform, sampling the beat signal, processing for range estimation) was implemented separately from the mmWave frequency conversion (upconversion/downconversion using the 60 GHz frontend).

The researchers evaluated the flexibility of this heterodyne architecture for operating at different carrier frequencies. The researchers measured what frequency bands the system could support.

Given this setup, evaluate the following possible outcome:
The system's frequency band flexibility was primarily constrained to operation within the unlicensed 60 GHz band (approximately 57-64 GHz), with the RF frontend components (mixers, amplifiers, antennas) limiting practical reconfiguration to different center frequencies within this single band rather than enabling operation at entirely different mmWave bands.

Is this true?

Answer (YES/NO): NO